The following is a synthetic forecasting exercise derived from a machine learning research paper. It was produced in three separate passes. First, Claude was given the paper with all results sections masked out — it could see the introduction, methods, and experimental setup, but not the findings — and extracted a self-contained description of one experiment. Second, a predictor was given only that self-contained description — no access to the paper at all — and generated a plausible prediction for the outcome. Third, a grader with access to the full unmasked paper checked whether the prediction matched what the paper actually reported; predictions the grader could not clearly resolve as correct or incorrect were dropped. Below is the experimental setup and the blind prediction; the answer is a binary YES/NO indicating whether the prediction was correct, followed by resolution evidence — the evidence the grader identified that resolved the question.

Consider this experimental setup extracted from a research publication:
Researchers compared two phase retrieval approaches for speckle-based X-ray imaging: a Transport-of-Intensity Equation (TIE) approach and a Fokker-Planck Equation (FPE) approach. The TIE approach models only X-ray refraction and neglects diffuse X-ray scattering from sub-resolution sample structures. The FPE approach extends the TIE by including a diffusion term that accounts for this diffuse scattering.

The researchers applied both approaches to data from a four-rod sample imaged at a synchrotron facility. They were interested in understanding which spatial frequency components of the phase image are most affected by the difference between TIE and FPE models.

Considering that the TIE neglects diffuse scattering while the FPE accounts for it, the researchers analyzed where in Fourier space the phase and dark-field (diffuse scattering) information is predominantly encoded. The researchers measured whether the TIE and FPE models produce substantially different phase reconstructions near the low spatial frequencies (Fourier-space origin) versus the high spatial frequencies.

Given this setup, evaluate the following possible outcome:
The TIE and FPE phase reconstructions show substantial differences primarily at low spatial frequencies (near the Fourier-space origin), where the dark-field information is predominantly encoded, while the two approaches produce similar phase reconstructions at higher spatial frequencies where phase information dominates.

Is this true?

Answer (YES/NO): NO